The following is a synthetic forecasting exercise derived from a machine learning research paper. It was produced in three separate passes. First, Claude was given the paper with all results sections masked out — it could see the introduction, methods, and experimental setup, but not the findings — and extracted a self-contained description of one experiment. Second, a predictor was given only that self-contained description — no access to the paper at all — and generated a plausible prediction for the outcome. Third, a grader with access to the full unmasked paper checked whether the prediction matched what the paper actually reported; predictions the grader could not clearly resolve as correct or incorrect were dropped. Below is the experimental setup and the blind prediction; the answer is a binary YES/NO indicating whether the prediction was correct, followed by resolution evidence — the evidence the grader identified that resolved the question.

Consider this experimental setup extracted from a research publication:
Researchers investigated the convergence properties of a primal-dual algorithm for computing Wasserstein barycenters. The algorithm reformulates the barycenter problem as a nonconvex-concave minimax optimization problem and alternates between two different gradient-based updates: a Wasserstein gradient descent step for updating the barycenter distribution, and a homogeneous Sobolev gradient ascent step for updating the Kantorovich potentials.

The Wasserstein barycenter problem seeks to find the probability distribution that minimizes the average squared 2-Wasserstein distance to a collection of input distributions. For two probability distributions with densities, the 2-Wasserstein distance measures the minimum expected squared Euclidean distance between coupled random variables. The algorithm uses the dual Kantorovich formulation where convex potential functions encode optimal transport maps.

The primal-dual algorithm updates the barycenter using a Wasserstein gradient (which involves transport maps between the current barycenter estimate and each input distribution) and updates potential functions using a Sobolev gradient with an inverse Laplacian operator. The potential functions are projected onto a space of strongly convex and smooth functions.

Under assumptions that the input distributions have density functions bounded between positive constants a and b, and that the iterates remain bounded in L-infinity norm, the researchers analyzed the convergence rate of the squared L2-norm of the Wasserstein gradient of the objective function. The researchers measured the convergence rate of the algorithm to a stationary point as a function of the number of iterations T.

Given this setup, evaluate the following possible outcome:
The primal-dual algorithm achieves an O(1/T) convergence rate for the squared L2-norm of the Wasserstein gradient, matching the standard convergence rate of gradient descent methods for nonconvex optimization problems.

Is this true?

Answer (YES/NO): YES